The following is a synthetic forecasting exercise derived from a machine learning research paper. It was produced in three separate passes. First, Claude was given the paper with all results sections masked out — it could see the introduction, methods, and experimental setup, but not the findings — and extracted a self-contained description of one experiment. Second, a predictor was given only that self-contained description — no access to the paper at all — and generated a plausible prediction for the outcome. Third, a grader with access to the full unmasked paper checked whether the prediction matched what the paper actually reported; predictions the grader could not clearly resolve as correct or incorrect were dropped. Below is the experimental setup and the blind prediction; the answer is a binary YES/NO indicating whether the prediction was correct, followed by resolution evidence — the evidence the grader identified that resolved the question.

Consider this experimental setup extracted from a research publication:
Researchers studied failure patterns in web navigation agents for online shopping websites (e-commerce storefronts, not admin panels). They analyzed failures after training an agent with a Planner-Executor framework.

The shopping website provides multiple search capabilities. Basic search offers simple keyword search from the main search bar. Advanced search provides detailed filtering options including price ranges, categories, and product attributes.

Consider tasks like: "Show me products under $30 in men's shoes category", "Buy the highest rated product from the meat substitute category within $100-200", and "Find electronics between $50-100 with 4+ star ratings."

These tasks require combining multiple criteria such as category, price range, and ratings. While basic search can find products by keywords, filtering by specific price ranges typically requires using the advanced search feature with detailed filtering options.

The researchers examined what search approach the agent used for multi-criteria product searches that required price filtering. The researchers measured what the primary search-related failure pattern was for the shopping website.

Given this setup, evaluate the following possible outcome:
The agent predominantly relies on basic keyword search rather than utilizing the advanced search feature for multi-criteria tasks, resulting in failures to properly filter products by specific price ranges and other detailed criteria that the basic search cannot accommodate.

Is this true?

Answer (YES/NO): YES